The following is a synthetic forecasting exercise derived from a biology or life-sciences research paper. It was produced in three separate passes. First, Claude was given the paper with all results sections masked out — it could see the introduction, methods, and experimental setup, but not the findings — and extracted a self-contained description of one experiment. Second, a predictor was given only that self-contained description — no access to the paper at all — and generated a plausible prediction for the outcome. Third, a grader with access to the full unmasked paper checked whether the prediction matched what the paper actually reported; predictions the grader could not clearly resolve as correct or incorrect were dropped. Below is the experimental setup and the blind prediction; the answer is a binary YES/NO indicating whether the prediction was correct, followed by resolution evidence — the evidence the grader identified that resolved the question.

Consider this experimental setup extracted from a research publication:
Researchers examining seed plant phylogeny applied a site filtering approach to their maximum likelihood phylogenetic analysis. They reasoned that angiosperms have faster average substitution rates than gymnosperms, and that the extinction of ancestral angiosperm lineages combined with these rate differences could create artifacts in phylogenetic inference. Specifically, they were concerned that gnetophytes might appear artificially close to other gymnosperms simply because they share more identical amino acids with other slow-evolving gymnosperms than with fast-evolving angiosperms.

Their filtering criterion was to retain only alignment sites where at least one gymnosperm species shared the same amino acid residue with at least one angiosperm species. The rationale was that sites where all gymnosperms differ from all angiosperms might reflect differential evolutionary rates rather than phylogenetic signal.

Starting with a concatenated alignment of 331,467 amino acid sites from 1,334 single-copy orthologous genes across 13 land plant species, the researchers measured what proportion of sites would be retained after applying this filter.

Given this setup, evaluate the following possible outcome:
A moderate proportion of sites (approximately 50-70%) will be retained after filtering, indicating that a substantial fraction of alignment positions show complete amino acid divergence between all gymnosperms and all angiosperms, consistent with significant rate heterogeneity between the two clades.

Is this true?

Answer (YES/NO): NO